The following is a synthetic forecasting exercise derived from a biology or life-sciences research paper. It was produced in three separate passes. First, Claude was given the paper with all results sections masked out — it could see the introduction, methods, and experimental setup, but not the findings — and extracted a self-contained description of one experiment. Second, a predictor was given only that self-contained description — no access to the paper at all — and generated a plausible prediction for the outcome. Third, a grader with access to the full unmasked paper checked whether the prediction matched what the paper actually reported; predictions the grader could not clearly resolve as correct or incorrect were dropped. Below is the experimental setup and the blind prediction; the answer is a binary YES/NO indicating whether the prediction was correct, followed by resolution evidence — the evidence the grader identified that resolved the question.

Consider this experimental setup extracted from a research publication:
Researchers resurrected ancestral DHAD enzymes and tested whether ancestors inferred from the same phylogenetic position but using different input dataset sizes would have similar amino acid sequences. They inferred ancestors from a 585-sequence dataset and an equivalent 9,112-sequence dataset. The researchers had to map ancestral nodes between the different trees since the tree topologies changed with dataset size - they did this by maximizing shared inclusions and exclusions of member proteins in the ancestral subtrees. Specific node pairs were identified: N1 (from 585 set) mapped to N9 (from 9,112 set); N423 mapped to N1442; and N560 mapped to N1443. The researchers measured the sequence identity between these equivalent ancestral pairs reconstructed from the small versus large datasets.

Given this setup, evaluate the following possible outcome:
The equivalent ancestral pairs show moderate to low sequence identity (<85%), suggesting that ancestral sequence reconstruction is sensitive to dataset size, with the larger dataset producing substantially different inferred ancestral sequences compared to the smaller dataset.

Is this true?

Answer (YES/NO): YES